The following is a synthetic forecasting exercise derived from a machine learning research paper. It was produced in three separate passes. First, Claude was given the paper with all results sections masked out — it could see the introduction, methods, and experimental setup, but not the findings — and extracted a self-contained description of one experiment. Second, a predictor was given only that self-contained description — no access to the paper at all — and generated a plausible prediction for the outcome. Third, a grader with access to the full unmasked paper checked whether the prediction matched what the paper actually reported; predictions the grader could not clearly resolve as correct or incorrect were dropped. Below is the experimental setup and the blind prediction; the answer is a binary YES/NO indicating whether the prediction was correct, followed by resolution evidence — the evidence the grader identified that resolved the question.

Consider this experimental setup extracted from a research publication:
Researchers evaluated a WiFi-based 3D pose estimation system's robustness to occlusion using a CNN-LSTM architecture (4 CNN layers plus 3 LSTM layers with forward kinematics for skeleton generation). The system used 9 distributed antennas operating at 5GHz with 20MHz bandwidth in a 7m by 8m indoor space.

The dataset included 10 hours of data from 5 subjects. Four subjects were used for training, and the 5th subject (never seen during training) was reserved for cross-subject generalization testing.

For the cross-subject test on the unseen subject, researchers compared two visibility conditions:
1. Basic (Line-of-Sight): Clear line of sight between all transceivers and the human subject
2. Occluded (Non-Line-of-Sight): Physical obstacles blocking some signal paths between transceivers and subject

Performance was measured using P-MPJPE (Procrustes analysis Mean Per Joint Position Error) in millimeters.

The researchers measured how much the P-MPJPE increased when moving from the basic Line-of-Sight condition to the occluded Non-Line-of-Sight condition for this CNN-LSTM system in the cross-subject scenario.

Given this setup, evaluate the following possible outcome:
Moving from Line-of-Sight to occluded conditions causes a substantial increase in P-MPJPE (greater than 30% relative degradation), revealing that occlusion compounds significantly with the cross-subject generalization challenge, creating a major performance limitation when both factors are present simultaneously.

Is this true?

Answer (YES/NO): NO